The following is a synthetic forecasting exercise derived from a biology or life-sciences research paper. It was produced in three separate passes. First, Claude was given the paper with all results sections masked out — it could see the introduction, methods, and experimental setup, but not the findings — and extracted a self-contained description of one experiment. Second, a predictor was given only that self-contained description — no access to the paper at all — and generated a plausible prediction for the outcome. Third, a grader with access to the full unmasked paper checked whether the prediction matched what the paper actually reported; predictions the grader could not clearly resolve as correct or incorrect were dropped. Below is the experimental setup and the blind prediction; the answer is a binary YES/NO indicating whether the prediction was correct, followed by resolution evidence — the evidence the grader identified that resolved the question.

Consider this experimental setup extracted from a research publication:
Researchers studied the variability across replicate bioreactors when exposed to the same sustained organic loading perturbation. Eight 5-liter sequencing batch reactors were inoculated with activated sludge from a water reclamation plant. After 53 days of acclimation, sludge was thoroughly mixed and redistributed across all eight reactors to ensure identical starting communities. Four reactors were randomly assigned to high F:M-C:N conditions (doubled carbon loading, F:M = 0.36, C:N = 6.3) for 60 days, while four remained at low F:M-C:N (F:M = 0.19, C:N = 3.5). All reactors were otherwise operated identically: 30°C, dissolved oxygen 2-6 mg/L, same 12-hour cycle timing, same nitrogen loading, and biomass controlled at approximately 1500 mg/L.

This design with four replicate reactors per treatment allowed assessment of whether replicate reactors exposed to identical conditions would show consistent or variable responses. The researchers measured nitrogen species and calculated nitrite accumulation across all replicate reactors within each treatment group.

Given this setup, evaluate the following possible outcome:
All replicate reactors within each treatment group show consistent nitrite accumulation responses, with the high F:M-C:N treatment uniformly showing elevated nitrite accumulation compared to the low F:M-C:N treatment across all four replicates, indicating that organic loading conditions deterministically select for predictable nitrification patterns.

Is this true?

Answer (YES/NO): NO